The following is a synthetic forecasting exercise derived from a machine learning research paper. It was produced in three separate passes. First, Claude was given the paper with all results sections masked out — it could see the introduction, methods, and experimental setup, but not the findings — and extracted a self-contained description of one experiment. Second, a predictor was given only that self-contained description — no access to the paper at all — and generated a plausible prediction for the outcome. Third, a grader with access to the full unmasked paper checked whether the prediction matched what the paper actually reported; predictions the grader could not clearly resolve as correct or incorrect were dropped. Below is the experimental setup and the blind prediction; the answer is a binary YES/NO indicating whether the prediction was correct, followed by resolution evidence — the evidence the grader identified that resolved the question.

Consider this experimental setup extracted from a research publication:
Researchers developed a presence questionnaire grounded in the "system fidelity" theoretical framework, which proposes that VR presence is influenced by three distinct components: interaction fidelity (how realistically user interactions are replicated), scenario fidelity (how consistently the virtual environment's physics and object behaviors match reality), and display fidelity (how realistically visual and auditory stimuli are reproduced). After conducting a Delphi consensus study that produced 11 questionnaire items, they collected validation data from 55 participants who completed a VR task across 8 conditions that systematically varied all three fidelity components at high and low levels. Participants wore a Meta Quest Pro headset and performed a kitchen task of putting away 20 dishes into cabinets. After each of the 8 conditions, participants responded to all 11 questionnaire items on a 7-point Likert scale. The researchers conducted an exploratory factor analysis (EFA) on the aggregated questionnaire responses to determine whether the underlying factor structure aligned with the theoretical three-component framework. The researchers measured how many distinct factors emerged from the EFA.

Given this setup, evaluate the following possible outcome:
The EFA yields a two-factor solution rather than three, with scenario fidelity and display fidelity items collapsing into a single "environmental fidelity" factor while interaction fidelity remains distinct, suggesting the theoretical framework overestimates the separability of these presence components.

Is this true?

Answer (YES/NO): NO